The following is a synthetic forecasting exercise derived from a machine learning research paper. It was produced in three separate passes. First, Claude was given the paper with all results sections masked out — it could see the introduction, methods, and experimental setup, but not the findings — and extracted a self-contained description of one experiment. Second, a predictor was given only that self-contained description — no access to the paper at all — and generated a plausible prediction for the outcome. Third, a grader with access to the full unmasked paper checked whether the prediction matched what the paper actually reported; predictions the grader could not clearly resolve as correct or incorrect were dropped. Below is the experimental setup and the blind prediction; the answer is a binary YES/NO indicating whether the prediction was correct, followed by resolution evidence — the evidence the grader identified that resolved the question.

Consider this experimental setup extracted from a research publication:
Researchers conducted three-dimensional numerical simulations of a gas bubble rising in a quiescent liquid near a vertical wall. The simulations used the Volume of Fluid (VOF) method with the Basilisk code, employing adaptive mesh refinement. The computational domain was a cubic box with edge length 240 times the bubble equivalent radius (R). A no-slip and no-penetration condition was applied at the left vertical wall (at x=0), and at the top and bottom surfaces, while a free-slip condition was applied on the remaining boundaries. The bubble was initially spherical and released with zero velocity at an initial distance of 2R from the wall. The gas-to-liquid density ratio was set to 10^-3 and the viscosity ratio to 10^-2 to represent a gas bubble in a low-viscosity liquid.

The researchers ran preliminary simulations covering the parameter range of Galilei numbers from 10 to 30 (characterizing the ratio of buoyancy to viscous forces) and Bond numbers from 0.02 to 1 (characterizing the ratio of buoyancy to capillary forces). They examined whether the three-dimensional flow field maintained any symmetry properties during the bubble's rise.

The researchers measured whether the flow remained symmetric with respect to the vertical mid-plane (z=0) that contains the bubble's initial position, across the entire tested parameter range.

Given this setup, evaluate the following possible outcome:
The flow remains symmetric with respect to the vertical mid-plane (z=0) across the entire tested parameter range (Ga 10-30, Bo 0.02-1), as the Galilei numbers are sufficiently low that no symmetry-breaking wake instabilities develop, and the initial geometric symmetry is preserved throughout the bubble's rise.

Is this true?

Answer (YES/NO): YES